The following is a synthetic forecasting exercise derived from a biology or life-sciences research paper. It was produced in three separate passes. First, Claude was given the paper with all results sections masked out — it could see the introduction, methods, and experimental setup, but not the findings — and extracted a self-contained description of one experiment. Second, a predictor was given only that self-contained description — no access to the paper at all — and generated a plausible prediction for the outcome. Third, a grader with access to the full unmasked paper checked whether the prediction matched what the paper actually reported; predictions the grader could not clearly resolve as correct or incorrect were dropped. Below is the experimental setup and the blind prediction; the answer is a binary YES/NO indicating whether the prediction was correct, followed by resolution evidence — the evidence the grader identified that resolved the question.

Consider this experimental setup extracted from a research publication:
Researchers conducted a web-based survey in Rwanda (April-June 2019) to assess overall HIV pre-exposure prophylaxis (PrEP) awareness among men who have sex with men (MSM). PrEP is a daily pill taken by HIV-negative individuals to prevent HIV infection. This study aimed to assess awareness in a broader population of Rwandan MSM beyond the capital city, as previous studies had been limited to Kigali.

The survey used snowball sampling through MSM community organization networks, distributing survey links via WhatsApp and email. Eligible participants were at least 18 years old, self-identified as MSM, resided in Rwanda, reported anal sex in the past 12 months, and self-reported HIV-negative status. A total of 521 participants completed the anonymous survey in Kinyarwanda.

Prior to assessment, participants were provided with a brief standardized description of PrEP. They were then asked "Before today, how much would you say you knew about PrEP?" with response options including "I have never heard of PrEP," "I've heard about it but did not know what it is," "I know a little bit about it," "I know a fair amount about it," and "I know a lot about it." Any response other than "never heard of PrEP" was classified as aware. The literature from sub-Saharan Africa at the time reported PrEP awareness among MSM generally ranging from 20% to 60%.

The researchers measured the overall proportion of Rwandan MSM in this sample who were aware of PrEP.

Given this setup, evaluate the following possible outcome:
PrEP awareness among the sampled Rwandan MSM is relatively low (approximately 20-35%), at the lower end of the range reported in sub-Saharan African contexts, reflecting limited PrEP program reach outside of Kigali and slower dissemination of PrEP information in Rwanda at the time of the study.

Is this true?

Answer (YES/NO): NO